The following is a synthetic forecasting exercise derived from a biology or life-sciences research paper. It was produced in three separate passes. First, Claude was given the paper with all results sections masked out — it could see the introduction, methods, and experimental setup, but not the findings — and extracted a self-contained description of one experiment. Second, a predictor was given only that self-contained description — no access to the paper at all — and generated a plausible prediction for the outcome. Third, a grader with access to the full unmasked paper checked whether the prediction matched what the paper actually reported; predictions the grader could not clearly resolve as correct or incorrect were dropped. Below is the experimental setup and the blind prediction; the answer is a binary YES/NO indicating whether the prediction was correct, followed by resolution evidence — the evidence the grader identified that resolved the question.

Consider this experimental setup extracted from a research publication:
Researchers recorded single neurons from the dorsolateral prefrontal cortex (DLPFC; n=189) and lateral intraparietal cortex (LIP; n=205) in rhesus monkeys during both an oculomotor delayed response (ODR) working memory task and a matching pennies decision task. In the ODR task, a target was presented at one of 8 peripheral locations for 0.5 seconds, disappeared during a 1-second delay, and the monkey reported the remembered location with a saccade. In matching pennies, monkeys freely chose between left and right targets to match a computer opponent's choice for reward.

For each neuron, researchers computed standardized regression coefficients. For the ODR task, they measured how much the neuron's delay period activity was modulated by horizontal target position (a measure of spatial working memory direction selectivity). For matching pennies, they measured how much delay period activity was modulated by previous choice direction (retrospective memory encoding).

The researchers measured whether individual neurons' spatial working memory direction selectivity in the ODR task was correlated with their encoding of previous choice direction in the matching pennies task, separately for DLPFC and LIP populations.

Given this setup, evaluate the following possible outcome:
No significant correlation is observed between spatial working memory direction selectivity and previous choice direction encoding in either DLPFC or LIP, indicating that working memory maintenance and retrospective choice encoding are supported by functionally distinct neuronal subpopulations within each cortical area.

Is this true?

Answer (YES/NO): YES